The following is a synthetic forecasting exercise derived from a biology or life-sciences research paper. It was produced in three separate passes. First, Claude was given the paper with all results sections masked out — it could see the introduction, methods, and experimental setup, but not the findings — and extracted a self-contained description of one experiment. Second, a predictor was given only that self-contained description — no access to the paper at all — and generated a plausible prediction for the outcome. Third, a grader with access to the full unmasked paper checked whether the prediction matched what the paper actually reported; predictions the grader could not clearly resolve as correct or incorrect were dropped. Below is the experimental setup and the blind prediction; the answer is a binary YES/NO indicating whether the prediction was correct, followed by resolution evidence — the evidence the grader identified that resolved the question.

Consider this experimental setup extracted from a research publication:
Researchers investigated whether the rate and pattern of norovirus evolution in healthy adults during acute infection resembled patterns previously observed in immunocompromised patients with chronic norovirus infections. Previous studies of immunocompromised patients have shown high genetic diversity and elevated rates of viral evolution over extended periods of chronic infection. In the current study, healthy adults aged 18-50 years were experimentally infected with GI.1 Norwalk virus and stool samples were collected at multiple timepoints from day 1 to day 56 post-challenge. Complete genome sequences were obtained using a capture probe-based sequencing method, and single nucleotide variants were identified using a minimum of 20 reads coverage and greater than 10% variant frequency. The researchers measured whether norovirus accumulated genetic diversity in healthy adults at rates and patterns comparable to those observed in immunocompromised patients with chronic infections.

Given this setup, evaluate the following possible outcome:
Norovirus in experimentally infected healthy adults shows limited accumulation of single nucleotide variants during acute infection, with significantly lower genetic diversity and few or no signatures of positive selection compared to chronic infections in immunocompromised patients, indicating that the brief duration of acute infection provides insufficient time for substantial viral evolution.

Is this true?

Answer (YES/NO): YES